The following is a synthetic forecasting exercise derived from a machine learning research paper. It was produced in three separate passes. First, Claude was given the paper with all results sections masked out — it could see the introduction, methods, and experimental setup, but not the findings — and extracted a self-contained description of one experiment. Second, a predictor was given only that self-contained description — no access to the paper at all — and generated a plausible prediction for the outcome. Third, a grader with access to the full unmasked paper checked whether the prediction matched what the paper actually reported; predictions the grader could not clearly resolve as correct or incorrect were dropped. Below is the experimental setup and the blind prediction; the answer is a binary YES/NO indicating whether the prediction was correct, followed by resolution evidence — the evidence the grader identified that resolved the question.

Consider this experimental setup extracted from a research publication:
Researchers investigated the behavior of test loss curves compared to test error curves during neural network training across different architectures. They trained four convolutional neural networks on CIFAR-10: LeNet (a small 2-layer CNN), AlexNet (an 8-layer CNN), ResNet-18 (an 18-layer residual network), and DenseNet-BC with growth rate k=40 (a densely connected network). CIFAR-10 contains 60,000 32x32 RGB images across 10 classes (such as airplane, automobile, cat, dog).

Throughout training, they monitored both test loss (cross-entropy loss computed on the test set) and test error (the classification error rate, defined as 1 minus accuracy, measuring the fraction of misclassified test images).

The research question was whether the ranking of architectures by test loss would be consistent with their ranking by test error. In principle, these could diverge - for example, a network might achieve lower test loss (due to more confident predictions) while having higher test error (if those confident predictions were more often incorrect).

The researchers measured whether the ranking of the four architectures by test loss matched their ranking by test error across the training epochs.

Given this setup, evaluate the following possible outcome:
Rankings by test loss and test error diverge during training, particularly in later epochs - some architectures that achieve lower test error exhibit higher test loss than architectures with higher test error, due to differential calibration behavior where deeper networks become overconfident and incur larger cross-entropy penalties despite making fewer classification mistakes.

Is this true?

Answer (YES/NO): NO